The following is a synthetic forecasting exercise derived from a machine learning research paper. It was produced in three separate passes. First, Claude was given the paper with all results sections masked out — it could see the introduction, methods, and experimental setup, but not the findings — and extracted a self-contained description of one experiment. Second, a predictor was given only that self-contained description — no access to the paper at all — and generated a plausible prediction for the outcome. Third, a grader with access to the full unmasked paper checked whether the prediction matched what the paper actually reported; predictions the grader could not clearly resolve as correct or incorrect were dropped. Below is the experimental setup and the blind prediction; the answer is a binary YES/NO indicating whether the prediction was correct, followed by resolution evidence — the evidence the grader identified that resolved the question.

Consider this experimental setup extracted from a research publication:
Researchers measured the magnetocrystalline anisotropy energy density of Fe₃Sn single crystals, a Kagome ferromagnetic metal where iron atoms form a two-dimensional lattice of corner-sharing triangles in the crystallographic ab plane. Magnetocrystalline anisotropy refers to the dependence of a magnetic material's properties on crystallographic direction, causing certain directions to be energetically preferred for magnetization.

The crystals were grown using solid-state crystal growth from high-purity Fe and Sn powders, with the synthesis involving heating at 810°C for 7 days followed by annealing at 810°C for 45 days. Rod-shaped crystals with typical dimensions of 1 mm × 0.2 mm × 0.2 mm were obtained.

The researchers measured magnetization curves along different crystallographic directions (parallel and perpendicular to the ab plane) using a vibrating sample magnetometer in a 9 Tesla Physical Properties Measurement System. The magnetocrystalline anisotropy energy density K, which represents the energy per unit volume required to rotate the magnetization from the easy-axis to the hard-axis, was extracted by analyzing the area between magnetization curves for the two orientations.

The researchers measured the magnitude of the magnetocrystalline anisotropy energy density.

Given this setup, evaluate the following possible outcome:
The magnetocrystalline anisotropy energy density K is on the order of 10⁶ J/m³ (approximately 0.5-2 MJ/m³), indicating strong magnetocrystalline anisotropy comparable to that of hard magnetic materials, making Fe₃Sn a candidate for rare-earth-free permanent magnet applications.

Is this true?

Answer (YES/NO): NO